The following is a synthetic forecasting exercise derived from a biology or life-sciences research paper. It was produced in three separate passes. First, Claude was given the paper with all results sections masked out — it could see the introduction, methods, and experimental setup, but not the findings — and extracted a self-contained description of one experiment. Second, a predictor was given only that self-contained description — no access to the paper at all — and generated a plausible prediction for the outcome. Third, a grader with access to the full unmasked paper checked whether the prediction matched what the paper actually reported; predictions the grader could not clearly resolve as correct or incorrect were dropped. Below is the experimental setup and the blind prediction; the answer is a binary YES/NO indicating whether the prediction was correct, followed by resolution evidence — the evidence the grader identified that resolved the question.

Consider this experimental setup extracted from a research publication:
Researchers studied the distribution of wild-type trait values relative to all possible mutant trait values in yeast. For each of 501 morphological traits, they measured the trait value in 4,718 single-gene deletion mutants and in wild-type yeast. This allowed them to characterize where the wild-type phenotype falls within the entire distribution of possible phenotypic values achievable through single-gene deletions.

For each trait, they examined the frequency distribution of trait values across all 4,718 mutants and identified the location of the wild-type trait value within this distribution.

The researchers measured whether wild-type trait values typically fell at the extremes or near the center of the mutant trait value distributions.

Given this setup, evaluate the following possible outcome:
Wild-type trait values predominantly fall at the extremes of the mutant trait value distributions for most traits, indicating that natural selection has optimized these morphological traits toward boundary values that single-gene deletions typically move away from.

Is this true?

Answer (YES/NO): NO